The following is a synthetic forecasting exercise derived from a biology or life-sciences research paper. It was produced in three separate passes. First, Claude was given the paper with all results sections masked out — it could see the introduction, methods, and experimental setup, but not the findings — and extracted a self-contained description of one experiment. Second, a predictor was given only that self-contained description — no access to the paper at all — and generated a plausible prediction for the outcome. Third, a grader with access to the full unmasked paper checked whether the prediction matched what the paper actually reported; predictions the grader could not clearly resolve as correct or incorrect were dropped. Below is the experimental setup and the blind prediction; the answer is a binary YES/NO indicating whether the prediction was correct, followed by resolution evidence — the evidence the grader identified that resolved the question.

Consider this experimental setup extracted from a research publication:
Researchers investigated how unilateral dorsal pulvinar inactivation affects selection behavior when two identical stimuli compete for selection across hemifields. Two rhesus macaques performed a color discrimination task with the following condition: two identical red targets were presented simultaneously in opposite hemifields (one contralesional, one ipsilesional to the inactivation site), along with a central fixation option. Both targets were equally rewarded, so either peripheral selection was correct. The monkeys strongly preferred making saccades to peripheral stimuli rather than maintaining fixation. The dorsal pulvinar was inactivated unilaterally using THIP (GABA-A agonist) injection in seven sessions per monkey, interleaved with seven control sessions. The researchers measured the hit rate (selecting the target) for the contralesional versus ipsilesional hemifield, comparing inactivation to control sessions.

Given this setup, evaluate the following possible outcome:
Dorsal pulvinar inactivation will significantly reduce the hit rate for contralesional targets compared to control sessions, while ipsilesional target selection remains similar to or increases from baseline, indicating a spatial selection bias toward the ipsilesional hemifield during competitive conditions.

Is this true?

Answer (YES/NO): YES